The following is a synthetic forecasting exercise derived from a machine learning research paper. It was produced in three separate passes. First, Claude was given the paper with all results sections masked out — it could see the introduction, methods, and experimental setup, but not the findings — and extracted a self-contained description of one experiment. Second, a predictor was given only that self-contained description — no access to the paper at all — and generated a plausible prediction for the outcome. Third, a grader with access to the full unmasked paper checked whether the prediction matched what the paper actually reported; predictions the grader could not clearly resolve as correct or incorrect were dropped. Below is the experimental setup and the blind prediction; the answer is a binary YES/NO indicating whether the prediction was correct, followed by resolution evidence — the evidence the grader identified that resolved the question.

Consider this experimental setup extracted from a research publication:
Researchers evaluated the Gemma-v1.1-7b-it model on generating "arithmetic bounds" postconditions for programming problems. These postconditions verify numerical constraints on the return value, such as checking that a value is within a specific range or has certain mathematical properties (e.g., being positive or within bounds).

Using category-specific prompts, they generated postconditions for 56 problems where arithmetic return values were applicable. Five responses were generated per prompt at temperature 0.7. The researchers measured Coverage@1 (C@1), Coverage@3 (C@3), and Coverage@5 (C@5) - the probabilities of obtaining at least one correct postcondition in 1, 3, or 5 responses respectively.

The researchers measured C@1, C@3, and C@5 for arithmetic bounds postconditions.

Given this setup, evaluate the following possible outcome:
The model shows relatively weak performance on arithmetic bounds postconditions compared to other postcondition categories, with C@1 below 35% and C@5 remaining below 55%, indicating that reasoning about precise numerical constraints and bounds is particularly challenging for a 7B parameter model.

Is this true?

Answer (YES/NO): NO